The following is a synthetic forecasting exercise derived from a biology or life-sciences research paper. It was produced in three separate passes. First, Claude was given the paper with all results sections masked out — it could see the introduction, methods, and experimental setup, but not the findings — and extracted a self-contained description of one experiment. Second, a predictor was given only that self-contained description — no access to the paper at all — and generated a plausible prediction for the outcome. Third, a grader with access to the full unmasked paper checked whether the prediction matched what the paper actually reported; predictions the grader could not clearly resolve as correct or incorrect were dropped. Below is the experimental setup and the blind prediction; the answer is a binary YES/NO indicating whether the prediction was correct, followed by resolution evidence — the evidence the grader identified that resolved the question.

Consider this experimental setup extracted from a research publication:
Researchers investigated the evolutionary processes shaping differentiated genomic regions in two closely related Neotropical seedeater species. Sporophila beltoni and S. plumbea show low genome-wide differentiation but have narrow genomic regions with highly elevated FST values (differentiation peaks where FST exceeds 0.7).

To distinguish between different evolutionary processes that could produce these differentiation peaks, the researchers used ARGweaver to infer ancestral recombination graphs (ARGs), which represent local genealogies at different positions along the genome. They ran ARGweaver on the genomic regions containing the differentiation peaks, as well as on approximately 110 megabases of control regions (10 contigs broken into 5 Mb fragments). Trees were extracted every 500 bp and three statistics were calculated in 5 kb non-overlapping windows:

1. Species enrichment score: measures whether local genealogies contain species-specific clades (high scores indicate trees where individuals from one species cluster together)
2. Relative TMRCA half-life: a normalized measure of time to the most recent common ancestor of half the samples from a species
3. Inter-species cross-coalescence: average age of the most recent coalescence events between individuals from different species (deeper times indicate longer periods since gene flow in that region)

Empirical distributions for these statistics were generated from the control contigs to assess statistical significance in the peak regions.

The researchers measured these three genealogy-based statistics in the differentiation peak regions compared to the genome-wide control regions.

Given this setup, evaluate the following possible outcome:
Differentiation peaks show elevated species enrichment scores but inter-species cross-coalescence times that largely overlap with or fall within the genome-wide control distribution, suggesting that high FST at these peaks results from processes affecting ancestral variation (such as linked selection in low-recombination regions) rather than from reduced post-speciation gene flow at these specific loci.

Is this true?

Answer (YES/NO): NO